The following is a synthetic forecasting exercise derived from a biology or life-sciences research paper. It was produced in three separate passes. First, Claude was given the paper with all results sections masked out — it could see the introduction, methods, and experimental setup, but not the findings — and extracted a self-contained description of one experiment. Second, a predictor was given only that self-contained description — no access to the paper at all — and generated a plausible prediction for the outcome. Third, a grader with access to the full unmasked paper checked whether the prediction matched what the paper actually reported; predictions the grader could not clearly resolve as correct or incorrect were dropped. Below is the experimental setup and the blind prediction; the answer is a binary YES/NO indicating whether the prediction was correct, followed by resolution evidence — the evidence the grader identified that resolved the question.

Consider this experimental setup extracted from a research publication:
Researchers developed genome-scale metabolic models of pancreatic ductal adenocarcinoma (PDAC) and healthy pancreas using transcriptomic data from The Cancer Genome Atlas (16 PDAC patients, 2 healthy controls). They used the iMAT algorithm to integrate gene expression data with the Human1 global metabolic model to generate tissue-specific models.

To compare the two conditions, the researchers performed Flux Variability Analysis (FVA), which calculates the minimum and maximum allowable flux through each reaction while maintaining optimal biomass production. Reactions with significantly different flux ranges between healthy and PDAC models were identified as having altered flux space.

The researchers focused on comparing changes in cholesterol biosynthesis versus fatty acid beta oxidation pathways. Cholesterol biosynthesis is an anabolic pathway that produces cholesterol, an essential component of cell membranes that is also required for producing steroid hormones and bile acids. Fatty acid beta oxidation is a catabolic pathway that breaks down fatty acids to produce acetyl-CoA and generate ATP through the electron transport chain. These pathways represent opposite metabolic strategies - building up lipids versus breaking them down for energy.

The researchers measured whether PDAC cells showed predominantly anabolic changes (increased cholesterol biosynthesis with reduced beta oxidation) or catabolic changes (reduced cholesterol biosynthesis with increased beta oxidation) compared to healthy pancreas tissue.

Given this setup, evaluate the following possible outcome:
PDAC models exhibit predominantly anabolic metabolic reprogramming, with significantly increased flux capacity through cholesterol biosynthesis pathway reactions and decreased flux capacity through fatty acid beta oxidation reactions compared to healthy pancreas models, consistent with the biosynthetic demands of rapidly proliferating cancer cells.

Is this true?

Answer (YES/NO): NO